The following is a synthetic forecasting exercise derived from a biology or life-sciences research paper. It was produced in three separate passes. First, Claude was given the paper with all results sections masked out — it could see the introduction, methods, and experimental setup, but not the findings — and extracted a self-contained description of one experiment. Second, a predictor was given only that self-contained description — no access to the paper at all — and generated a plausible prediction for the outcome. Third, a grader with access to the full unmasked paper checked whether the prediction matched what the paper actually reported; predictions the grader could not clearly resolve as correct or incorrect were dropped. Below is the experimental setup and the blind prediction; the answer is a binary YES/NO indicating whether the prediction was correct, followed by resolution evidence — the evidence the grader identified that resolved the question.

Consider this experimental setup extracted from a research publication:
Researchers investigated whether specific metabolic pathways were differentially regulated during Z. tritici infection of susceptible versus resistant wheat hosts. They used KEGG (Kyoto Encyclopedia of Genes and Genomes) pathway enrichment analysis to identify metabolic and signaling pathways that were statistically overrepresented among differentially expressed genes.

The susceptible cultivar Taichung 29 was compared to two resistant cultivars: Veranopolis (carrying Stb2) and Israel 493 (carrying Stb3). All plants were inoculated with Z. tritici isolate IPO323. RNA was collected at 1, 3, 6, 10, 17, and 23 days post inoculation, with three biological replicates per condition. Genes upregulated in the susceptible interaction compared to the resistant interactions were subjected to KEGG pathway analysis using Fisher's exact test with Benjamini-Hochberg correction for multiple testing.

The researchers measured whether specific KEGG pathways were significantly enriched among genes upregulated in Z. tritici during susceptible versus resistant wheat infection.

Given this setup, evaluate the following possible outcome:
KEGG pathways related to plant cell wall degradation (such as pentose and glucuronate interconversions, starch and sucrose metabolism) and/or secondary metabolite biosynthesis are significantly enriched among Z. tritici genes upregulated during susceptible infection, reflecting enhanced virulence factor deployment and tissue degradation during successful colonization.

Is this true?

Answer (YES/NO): YES